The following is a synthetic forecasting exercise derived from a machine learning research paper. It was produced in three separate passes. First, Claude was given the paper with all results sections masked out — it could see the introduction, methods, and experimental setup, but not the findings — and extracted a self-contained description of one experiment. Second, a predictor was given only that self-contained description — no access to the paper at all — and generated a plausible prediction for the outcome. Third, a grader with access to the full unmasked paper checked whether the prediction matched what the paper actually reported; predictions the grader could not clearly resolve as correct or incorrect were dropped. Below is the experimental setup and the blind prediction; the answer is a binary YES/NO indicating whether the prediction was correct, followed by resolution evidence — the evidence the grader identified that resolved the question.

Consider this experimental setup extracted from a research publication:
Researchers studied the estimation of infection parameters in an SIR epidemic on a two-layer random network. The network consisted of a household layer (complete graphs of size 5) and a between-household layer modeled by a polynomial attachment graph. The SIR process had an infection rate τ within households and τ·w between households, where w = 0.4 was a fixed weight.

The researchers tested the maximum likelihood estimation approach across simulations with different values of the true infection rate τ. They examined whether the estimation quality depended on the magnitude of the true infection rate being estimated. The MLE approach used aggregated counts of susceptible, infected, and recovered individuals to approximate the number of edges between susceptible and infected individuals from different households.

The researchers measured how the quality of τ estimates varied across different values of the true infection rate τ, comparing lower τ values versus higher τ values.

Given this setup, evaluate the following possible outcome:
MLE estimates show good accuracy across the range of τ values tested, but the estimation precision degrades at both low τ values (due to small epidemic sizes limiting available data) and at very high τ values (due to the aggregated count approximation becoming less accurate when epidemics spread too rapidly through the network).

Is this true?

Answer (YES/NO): NO